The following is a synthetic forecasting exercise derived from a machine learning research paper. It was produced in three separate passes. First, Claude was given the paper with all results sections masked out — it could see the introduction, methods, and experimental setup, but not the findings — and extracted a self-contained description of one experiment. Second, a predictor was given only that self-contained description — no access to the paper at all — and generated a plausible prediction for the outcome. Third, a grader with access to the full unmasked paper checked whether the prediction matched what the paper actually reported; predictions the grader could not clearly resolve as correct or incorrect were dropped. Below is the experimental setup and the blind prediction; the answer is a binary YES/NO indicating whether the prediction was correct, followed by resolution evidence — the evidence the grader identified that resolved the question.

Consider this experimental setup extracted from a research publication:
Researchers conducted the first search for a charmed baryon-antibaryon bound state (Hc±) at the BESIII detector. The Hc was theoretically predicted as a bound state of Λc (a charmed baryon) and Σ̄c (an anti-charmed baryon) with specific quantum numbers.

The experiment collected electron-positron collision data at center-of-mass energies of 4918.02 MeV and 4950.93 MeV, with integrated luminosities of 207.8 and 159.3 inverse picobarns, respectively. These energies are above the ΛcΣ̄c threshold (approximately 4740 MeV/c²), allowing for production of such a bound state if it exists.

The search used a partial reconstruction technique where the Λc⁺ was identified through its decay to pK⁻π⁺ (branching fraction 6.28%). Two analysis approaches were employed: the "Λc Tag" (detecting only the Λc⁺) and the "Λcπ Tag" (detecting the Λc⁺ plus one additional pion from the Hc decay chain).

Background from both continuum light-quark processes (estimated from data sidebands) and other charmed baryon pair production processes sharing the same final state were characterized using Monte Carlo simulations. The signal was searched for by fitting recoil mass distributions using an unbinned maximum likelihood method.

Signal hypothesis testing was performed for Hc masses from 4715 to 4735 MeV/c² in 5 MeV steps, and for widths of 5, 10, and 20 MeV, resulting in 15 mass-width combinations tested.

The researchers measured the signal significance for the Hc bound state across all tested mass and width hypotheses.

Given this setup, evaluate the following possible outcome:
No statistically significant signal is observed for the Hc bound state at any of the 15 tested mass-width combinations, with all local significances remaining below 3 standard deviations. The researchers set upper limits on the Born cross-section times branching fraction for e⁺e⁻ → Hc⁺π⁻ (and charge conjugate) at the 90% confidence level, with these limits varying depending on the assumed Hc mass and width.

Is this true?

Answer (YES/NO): NO